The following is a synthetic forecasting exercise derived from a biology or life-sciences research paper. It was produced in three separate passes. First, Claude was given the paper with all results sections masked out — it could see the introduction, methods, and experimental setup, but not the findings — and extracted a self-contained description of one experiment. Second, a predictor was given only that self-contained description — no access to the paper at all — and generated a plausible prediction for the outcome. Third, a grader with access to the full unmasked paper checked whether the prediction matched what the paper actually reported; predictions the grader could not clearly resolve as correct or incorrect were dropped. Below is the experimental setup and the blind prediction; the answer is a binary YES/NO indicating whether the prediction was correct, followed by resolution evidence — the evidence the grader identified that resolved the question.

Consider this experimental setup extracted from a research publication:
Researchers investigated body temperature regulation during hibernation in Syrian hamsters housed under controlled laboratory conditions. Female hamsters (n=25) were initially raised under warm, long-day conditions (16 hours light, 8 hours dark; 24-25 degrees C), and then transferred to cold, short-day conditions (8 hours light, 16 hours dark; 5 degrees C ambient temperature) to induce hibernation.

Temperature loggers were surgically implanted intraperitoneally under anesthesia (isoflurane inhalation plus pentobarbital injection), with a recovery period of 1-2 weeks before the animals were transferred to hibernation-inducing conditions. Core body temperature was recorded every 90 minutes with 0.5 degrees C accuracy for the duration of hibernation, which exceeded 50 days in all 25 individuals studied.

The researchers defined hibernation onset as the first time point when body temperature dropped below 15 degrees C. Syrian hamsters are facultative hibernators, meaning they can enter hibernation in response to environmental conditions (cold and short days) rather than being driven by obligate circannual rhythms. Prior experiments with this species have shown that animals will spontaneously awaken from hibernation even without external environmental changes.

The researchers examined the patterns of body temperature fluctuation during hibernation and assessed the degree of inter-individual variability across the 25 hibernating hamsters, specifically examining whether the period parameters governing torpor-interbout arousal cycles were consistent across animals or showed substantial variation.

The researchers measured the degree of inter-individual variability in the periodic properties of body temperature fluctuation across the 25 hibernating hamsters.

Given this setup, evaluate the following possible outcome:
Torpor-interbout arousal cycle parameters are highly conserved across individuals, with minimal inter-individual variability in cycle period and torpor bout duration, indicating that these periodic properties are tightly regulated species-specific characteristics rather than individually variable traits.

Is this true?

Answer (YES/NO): NO